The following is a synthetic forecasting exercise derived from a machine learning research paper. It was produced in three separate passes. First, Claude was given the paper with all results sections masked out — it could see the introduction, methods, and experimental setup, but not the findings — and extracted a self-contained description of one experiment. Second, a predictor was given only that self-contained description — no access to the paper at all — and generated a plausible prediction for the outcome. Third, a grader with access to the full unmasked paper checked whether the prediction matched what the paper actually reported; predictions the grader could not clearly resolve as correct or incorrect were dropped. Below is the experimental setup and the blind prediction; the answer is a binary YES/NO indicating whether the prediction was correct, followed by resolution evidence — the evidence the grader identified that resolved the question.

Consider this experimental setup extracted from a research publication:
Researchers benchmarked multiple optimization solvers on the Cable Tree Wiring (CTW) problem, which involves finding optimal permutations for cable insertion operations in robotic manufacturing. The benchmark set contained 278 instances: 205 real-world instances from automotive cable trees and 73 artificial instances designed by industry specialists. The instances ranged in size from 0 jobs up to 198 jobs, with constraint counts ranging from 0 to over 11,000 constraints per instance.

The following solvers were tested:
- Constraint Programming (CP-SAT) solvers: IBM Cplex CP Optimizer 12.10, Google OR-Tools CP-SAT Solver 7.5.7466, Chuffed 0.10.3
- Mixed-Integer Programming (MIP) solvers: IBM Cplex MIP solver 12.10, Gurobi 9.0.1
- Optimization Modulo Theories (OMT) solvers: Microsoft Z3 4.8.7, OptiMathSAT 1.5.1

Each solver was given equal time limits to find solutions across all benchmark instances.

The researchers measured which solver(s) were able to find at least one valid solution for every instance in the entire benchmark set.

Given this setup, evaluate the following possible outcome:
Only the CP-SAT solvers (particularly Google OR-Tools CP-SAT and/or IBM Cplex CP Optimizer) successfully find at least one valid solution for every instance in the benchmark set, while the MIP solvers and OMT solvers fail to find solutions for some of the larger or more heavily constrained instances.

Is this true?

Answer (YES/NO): NO